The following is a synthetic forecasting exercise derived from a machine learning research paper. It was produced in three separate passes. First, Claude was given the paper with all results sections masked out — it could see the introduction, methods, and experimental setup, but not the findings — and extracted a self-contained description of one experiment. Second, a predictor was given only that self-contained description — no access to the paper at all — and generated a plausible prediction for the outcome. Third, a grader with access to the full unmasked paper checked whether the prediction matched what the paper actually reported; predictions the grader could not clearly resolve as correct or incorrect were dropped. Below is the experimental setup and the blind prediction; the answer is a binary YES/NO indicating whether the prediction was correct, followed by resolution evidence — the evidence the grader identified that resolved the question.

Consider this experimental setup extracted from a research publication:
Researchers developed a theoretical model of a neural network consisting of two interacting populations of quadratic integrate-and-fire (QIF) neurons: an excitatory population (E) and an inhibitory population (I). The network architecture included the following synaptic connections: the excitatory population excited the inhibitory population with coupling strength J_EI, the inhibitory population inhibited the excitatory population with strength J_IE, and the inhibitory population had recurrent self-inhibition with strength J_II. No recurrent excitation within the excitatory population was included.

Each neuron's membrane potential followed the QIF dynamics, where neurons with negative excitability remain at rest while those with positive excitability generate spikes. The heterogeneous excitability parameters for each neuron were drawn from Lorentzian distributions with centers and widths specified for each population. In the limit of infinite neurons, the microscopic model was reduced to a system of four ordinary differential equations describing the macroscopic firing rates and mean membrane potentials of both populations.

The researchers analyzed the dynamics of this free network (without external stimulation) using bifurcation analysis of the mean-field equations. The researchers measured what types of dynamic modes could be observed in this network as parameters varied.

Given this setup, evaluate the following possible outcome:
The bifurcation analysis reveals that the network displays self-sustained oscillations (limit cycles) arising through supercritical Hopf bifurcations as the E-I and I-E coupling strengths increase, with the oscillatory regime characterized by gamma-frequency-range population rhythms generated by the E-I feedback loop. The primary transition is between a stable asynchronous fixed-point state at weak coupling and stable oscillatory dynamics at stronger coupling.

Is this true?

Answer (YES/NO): NO